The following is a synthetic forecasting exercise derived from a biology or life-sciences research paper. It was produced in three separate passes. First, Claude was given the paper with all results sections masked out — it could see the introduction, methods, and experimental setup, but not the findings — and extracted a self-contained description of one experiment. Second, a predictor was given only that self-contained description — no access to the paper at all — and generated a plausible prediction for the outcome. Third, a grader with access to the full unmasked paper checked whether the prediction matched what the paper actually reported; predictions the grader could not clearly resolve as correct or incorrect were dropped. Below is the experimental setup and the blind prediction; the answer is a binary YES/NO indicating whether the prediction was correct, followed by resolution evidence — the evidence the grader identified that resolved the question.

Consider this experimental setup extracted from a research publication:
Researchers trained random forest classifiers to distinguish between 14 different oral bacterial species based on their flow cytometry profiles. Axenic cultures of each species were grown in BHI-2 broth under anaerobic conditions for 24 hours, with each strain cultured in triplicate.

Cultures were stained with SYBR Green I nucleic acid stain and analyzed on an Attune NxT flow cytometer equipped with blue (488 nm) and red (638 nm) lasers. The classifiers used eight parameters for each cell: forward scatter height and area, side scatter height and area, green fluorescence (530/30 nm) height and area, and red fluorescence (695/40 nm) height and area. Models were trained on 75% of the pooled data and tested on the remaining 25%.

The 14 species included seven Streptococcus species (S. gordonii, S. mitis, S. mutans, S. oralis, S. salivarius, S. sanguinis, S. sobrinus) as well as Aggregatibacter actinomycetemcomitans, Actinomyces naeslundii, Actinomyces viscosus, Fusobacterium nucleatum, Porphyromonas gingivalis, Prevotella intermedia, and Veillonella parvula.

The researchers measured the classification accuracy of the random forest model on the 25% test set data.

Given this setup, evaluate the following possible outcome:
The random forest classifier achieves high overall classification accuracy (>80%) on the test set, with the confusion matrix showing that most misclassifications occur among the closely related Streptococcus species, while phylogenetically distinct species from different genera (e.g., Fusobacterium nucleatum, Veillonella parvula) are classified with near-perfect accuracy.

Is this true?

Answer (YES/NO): NO